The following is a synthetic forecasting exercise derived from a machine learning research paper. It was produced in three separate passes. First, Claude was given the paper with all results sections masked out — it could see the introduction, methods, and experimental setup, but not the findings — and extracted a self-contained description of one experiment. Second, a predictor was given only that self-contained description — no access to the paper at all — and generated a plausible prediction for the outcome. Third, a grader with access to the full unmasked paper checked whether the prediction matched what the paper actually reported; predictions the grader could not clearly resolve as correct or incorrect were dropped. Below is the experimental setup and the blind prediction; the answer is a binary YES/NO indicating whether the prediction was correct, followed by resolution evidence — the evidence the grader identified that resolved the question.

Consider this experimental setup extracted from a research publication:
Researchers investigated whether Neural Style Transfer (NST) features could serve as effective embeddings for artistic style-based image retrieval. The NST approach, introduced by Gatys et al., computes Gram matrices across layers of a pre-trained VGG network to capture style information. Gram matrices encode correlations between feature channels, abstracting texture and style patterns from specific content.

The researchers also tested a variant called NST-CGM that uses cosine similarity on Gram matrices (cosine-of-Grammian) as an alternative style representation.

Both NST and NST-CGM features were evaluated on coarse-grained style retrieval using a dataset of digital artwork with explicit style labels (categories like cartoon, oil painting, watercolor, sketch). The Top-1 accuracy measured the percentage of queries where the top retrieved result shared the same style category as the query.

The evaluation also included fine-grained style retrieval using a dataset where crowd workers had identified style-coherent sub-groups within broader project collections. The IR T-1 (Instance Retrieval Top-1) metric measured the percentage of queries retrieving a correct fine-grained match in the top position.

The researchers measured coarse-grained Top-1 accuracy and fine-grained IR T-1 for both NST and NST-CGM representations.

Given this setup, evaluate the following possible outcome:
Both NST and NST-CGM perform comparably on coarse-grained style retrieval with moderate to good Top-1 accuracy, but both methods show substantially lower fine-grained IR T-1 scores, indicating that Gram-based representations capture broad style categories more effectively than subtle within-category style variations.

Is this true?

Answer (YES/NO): NO